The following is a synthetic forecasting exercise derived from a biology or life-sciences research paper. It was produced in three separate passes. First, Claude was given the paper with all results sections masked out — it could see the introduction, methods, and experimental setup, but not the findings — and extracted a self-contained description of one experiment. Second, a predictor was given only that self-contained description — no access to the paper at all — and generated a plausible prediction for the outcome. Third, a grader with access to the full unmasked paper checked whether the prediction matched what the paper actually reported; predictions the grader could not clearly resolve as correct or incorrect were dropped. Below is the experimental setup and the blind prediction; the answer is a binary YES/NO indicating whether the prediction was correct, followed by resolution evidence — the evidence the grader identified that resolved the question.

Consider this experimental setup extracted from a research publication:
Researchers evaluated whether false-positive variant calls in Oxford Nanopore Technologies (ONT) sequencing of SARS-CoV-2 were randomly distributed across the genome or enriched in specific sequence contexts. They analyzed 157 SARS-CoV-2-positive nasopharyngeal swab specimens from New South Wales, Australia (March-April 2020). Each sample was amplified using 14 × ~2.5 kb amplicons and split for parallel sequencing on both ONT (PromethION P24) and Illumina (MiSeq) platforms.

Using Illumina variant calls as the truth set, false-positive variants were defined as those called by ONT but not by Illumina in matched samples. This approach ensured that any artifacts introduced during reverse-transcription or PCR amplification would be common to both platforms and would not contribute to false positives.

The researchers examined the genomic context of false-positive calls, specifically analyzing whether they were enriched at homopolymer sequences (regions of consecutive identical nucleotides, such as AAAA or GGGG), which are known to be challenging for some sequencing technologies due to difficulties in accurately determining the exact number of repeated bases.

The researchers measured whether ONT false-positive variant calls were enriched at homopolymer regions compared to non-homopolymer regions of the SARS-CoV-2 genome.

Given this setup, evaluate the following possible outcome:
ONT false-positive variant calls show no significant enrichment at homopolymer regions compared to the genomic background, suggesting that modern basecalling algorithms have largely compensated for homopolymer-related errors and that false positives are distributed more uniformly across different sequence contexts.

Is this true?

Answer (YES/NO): NO